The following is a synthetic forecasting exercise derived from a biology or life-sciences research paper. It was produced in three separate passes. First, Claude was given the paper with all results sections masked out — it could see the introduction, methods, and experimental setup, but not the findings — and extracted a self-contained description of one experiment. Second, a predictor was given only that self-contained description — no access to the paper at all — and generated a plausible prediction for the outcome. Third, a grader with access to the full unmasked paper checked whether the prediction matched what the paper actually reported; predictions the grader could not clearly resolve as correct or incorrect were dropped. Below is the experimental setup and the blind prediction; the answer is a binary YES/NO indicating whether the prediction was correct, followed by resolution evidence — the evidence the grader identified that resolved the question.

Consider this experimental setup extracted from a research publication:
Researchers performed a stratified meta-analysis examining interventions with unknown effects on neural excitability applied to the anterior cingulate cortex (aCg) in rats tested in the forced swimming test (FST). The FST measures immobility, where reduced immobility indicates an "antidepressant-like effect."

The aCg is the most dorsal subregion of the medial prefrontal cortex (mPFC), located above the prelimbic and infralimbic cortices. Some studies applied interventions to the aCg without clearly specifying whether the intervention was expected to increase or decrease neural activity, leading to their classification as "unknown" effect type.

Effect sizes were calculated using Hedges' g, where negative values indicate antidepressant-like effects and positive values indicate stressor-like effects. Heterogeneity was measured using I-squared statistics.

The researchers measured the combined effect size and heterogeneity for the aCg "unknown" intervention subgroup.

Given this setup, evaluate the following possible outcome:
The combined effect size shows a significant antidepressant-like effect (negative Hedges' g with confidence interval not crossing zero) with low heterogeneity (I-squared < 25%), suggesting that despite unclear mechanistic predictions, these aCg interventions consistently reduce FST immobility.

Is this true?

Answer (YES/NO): NO